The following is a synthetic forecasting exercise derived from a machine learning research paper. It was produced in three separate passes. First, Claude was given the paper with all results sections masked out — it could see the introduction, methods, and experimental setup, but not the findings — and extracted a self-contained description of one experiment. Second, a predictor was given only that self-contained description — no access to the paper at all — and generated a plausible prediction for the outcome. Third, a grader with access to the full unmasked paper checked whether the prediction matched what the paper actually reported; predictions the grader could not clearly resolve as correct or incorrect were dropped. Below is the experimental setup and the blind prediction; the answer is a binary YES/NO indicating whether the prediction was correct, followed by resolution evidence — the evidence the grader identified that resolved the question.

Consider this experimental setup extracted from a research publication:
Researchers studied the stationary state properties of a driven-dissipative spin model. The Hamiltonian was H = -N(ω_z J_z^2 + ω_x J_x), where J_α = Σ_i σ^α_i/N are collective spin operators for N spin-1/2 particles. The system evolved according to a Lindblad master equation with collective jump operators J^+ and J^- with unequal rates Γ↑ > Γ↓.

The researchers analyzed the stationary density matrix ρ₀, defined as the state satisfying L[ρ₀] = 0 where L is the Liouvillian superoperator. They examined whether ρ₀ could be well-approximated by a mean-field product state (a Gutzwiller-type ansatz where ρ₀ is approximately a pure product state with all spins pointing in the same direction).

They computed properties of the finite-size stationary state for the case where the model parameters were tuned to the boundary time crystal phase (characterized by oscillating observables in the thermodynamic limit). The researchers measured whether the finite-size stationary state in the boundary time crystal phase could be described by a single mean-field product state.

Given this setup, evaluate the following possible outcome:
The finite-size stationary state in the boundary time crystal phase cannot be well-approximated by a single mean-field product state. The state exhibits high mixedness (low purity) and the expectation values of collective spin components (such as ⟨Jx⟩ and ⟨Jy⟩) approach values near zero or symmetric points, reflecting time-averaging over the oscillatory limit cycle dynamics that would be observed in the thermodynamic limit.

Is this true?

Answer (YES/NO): YES